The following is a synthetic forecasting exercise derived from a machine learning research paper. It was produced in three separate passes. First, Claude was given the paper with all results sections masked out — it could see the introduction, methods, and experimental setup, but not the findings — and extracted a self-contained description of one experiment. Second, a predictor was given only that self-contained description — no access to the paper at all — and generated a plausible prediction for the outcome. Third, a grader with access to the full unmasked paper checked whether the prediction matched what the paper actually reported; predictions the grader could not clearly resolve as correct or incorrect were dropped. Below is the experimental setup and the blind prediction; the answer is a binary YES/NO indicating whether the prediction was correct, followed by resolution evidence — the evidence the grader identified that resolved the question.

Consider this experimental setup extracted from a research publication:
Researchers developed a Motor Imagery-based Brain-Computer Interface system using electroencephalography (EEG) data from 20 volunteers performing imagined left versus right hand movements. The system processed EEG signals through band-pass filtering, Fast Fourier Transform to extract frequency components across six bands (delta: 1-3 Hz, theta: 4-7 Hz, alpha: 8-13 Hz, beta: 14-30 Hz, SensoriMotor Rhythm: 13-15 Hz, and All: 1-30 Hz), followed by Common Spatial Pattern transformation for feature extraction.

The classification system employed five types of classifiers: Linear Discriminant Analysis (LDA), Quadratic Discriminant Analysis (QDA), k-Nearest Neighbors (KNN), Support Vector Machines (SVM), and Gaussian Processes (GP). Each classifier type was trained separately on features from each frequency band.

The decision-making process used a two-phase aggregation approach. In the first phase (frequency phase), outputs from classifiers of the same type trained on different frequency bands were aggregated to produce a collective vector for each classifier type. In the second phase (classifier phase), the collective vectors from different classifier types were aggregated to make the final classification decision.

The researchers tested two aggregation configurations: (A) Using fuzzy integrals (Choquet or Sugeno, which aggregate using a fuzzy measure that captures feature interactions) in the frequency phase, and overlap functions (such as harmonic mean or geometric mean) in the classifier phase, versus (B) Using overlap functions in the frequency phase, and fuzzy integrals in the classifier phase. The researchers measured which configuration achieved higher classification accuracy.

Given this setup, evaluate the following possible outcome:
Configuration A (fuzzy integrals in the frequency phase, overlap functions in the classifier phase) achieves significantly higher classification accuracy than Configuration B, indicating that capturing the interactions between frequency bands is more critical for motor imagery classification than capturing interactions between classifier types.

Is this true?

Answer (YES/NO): NO